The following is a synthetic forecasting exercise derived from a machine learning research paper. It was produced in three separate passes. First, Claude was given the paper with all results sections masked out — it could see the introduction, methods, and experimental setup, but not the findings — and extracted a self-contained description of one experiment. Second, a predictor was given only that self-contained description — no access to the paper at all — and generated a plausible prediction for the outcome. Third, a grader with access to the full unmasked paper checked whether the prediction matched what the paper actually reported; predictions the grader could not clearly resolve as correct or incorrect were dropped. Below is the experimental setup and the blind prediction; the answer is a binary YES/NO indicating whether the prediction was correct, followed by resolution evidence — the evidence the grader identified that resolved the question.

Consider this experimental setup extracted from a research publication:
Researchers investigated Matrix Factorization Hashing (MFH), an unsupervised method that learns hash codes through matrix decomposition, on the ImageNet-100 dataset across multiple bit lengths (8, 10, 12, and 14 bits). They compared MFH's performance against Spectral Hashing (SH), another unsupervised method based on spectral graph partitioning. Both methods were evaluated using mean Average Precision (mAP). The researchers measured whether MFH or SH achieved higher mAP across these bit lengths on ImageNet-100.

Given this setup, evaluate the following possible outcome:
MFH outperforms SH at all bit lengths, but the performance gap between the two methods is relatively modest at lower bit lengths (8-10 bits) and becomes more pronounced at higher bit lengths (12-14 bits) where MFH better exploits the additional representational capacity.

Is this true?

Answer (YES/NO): NO